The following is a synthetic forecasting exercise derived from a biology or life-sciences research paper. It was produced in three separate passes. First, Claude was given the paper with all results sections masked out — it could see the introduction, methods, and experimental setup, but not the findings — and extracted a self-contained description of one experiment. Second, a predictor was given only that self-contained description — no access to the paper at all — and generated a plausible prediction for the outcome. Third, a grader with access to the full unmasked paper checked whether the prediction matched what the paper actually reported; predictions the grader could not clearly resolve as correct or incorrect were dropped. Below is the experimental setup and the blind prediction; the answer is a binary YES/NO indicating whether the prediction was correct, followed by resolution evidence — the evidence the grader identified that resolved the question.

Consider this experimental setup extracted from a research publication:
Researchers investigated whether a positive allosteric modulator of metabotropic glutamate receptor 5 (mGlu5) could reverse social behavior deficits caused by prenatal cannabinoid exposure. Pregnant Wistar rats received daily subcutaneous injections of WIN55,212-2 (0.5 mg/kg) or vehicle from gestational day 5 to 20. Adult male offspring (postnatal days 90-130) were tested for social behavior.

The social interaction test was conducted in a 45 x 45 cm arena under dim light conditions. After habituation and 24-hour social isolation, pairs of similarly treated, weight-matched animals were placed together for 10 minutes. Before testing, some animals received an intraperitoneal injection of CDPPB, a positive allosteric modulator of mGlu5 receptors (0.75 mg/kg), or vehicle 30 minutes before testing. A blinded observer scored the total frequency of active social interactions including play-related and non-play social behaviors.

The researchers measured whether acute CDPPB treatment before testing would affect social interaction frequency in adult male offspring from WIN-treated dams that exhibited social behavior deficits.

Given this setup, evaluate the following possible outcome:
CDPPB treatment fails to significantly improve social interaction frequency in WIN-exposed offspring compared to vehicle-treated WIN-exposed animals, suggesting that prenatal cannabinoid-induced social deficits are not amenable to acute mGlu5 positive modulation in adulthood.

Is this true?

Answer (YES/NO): NO